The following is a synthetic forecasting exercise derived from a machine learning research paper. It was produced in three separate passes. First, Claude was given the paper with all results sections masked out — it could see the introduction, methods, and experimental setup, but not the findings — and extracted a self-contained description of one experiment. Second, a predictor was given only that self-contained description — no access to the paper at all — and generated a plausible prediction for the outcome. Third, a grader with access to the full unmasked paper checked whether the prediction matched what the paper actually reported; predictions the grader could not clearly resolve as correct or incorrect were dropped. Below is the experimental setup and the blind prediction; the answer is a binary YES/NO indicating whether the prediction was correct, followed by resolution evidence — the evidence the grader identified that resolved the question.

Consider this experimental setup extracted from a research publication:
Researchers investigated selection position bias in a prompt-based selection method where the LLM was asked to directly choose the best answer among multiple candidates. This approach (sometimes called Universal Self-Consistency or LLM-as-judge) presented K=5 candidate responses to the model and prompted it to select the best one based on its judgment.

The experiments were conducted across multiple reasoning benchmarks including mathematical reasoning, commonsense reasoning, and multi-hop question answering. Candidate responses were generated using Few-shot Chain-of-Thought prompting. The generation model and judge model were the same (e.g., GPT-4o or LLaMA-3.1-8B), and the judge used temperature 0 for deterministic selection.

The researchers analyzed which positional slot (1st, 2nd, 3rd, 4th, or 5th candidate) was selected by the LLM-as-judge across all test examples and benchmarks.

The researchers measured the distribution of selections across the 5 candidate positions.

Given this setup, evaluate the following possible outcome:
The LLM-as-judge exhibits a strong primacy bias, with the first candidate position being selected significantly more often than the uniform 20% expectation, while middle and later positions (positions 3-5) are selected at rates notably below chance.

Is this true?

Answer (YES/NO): YES